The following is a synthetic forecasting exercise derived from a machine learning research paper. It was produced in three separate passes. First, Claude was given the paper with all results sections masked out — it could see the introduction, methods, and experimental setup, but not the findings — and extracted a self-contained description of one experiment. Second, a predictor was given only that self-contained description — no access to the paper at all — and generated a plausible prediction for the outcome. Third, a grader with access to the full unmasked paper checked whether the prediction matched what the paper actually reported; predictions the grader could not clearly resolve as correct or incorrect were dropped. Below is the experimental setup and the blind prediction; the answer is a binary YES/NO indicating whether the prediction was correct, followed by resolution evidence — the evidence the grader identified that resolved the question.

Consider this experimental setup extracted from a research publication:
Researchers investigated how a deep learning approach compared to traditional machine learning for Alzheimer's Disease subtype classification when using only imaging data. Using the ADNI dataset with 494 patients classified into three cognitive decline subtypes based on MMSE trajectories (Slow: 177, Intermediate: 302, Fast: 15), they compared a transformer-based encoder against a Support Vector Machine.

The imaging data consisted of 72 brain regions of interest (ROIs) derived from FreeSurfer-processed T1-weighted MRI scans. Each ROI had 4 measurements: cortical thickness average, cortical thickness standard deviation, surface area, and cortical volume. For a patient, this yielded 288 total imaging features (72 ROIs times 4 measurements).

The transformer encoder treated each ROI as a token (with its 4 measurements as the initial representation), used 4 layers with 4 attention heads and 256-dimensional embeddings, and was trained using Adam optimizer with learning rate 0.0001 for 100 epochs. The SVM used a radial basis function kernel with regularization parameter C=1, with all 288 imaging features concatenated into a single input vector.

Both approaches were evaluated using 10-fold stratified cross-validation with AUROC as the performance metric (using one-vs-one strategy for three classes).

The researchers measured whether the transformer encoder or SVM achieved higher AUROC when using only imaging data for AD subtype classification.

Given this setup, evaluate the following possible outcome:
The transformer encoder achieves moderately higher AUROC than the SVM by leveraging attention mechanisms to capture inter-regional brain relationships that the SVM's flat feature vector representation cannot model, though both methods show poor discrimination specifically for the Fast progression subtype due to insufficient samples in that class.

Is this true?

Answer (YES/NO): NO